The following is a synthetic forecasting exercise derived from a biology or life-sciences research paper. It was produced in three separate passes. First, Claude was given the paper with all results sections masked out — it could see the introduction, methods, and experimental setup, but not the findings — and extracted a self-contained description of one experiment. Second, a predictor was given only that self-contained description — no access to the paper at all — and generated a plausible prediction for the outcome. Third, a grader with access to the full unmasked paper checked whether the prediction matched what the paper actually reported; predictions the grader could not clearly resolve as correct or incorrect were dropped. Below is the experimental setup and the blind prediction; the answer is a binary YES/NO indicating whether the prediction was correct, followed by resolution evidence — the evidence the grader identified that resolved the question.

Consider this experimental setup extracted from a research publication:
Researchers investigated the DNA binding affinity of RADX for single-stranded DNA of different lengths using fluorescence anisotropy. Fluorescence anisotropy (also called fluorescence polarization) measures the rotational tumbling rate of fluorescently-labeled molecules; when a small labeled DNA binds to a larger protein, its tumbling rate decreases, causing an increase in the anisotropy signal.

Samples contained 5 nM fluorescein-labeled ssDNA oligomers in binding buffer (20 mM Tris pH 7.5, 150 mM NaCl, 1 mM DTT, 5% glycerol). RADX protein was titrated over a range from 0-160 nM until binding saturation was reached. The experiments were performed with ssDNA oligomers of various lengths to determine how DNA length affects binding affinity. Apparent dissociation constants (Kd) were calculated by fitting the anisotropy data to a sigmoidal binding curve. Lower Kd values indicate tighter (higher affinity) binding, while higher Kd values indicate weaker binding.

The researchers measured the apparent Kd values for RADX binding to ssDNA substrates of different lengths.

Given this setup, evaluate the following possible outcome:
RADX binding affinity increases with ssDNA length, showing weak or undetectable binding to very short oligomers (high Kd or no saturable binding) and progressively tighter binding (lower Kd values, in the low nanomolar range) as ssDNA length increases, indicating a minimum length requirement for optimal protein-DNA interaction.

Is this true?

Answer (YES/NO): NO